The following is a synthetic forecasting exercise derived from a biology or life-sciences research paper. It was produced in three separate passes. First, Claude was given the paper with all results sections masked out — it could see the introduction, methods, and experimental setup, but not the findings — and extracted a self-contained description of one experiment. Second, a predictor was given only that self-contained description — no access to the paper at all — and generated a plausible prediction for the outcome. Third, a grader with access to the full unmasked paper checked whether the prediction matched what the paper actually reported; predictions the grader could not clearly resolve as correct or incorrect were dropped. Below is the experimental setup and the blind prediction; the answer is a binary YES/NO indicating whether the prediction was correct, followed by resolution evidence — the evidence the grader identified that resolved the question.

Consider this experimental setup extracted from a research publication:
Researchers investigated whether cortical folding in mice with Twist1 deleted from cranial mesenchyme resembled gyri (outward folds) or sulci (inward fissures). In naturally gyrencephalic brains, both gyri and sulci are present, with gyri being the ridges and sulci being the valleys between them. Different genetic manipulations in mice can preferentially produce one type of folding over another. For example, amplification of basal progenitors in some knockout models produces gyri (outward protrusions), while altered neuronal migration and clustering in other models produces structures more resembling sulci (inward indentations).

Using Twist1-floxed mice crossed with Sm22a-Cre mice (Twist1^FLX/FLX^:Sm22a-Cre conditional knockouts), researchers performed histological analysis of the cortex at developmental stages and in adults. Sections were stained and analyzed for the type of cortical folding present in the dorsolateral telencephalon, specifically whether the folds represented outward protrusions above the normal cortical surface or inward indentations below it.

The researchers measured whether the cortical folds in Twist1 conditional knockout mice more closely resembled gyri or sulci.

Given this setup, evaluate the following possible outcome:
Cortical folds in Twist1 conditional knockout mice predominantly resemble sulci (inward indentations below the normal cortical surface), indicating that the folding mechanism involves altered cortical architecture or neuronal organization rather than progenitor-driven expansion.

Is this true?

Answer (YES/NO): YES